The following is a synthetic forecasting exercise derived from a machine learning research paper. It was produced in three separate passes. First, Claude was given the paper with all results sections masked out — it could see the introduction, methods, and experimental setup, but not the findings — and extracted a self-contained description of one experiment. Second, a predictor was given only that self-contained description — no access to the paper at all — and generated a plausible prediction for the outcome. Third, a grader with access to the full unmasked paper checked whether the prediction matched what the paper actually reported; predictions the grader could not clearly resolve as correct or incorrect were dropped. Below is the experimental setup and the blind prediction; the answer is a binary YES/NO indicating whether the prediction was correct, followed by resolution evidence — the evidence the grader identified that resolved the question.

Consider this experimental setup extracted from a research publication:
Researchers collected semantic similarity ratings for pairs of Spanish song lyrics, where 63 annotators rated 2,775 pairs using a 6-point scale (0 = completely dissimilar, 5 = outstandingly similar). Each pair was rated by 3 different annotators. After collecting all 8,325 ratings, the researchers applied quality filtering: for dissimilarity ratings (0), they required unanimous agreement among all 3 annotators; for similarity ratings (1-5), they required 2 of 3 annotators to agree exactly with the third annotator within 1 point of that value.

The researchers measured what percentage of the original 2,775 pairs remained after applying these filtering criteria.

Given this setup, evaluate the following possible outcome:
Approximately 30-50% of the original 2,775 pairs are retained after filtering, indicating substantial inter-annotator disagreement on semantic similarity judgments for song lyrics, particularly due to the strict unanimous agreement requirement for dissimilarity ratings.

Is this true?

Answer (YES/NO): NO